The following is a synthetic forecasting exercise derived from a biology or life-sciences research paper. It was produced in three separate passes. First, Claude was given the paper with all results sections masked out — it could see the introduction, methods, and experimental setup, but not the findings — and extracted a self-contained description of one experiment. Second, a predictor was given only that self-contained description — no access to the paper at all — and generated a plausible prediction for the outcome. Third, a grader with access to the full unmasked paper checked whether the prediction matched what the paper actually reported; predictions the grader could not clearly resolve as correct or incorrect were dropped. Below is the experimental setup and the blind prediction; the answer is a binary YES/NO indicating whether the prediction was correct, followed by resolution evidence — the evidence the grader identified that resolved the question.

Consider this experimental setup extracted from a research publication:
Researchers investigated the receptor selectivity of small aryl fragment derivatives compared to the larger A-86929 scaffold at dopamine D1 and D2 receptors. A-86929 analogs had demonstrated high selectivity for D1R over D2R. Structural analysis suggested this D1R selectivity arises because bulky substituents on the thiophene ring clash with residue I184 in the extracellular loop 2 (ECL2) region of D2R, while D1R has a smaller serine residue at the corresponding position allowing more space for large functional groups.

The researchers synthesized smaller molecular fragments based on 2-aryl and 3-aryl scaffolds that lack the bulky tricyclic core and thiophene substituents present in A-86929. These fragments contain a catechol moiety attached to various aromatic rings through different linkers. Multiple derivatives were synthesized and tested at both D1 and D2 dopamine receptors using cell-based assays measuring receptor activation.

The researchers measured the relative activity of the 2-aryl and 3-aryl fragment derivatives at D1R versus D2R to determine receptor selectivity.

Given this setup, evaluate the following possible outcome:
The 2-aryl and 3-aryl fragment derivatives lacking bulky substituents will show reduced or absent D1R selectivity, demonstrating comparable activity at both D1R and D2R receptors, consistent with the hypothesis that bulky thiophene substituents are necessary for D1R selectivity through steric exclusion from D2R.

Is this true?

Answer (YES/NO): NO